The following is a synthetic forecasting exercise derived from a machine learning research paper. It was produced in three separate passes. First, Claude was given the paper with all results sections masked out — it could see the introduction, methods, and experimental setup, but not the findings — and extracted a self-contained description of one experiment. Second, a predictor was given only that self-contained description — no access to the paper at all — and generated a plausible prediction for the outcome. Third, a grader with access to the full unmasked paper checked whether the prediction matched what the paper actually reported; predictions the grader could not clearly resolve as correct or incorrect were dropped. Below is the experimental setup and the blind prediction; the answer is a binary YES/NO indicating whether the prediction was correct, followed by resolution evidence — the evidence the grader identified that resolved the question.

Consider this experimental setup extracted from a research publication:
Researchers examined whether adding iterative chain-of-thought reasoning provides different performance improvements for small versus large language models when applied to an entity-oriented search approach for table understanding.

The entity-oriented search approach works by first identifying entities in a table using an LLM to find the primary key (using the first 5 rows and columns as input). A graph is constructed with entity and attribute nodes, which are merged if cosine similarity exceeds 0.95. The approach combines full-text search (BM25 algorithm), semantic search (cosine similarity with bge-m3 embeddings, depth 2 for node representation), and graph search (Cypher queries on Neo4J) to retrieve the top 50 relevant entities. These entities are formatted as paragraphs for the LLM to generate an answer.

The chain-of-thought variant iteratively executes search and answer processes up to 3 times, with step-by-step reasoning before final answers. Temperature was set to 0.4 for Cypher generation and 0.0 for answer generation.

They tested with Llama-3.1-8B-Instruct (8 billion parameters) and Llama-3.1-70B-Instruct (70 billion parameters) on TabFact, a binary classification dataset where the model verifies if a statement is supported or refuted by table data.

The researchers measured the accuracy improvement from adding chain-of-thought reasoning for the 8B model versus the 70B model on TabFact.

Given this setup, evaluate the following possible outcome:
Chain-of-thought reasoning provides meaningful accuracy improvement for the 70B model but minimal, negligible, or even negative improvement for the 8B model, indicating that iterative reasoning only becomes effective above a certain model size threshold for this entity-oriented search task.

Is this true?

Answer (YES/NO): NO